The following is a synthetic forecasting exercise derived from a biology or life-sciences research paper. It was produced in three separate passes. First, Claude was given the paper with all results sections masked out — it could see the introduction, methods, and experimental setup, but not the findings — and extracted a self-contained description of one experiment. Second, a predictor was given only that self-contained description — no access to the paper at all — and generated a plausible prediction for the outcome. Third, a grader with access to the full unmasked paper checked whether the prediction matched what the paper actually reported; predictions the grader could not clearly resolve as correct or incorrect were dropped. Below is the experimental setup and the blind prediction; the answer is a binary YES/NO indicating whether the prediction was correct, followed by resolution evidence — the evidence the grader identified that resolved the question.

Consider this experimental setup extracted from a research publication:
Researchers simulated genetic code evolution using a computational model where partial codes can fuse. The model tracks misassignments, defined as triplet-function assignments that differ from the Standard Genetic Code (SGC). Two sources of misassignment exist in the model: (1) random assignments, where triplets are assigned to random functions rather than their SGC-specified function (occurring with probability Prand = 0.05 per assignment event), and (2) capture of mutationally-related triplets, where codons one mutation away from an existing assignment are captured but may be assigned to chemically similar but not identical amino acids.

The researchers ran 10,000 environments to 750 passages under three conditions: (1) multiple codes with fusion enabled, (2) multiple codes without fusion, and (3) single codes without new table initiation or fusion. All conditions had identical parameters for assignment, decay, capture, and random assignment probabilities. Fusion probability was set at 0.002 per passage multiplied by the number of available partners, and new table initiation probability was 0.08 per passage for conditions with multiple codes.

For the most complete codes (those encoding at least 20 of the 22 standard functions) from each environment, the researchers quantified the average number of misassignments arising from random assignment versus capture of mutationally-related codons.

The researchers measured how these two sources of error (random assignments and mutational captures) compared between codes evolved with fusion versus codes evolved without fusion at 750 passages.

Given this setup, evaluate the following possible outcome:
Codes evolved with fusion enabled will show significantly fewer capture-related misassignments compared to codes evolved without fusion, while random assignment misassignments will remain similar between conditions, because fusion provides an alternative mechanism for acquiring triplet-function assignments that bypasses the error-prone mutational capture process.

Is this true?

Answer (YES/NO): NO